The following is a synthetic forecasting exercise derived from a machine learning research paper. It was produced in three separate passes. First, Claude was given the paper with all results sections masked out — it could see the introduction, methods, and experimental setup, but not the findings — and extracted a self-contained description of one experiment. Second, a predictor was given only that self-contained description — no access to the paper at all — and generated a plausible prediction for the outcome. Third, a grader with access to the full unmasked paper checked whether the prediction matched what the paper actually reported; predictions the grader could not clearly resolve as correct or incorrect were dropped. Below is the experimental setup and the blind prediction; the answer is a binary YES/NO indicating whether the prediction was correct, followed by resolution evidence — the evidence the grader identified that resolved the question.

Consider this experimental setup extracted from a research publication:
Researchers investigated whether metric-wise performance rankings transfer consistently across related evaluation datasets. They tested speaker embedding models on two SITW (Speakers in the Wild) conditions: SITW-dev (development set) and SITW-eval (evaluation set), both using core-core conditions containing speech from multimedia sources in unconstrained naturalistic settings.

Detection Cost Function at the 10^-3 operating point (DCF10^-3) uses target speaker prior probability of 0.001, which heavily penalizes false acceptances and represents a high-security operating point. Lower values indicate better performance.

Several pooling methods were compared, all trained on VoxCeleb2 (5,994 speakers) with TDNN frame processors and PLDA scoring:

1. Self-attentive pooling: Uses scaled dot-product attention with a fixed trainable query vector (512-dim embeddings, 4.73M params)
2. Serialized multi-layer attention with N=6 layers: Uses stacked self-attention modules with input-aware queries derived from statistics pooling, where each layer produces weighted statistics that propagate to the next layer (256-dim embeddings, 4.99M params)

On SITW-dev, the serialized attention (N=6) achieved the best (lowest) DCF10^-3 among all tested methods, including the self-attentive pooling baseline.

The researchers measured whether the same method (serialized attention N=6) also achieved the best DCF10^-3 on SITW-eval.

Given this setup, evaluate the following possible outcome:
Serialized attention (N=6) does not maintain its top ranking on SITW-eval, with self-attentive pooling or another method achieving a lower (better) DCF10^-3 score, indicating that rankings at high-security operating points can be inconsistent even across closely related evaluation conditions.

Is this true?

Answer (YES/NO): YES